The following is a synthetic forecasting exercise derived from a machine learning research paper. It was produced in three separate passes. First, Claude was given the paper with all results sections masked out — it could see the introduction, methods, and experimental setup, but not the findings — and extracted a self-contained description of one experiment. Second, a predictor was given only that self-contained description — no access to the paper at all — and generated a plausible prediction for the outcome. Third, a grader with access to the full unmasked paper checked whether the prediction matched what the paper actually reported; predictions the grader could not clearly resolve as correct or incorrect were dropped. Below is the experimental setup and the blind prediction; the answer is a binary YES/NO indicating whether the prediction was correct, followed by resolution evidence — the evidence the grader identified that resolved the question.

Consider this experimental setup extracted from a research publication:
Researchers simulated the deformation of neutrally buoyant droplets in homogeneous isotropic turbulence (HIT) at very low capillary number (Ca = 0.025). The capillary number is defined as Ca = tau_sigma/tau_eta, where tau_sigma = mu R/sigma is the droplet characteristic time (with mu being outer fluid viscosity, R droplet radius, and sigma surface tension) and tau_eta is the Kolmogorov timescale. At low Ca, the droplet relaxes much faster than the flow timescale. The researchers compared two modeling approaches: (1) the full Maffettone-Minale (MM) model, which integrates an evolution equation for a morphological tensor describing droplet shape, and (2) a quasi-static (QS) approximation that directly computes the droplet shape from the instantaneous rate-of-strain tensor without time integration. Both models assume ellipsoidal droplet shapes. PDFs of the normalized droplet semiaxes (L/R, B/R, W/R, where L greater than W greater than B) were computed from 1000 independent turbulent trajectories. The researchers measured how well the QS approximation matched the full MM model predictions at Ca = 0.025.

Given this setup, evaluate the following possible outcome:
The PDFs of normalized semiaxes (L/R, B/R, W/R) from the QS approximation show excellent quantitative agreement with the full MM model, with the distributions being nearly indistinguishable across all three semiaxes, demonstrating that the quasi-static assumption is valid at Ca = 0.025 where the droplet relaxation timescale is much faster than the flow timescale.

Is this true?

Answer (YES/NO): YES